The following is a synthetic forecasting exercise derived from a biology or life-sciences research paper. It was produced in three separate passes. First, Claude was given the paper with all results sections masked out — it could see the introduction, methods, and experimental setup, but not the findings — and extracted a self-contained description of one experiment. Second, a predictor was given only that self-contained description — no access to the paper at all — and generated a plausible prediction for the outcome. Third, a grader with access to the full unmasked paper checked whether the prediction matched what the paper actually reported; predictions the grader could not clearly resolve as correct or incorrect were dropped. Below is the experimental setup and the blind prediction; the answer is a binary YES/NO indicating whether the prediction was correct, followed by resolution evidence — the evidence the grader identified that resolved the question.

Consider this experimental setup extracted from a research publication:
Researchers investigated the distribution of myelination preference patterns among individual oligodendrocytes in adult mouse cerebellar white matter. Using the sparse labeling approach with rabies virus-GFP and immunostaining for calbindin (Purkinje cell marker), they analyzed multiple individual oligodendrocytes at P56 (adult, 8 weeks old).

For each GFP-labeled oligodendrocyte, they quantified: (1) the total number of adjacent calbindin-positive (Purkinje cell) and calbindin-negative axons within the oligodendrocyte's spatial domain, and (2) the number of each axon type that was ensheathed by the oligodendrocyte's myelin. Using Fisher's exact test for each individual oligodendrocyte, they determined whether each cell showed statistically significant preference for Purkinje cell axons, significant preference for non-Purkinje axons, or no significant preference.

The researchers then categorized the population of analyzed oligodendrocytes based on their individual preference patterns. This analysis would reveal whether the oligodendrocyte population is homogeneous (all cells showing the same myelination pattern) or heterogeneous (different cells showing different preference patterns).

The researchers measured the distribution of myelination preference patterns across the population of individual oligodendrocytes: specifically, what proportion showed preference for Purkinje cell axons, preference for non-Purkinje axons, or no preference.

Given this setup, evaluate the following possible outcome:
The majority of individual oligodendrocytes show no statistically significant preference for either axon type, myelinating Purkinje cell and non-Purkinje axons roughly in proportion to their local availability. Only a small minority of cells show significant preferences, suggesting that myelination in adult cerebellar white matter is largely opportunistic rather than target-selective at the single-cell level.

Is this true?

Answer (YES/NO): NO